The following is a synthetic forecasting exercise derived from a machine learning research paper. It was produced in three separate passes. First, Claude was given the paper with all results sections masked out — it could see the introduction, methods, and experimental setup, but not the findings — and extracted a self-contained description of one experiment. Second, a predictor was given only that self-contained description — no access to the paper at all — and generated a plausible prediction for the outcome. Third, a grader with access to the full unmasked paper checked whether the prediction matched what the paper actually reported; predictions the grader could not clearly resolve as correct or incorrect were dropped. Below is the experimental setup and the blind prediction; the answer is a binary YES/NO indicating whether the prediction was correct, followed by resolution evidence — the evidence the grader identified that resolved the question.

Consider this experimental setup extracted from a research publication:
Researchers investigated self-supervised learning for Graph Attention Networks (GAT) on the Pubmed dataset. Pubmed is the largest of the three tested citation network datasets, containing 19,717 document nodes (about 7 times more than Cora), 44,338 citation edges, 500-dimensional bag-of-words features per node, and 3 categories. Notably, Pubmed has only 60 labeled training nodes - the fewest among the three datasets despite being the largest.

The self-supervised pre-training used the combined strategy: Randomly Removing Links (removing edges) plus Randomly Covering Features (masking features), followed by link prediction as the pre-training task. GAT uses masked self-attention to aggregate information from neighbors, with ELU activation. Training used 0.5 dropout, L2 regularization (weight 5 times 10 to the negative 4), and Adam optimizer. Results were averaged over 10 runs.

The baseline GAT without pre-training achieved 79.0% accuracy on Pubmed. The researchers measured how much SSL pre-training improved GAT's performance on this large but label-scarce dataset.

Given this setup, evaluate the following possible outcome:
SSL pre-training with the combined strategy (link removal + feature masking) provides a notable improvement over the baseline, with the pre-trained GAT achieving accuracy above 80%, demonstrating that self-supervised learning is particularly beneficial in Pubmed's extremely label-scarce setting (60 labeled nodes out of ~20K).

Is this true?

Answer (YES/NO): NO